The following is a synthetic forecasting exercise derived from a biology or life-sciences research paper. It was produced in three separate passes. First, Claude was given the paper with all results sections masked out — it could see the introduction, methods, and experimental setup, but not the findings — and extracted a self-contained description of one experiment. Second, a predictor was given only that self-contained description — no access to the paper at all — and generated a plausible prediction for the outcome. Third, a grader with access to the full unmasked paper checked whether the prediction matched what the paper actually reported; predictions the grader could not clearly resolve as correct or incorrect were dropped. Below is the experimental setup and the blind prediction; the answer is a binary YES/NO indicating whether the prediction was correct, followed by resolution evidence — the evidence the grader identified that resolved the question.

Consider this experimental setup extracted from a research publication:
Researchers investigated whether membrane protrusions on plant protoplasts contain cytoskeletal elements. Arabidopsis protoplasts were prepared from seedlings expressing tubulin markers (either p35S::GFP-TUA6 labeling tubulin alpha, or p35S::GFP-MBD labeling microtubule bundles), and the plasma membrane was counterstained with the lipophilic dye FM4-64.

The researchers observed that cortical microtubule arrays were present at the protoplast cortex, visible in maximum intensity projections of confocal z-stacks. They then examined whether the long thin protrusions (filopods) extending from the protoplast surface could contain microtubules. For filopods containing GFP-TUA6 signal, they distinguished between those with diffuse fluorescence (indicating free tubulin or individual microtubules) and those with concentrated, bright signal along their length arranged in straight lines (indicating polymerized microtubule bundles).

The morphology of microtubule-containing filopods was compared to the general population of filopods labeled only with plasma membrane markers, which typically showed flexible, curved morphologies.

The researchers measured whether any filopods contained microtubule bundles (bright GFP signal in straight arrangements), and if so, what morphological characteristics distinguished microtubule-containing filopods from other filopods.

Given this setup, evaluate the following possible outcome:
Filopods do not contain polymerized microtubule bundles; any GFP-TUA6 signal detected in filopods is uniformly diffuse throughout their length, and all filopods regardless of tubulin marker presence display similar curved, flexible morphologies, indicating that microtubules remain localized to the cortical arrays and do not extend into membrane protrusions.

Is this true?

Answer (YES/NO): NO